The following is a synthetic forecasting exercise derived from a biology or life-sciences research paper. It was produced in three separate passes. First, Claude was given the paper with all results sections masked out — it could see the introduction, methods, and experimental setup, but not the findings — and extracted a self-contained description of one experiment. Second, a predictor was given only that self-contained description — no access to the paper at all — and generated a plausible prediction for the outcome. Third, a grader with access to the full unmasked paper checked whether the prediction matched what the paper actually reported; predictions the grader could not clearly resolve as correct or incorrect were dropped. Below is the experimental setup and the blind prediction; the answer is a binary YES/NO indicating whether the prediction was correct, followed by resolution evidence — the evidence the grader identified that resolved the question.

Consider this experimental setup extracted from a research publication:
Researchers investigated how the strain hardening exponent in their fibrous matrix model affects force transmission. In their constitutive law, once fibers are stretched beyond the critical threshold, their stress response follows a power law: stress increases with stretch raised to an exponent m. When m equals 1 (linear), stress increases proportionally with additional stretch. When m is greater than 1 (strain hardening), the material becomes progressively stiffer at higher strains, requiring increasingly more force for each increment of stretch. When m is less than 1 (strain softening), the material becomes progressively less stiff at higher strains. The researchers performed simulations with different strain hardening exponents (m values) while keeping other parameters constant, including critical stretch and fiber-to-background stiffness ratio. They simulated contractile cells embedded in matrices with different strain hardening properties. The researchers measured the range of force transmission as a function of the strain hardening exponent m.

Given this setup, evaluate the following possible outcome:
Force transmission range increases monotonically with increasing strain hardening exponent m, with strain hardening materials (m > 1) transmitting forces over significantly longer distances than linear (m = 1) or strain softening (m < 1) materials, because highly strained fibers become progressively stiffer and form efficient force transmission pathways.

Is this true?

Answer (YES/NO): YES